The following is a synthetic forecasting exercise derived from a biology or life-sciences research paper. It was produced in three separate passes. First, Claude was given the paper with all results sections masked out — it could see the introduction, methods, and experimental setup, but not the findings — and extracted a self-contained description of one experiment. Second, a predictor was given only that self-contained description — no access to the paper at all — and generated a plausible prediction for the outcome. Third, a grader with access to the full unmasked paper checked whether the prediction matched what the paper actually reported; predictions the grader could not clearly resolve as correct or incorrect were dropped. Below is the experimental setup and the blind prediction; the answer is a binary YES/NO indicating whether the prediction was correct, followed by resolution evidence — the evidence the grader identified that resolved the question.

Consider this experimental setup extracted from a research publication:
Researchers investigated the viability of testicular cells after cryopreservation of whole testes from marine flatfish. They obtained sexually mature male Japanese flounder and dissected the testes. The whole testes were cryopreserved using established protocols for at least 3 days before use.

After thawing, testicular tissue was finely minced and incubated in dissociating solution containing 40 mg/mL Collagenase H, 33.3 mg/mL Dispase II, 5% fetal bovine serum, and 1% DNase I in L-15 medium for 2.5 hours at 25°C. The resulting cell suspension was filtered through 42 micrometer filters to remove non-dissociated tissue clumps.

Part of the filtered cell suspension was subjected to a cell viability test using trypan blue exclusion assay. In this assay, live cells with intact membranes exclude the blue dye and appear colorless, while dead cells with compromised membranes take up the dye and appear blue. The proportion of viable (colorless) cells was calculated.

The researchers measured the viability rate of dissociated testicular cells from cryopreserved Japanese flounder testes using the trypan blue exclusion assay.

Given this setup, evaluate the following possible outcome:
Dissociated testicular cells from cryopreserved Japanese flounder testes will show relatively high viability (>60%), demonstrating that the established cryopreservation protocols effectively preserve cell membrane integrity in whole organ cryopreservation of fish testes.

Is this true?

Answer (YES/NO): YES